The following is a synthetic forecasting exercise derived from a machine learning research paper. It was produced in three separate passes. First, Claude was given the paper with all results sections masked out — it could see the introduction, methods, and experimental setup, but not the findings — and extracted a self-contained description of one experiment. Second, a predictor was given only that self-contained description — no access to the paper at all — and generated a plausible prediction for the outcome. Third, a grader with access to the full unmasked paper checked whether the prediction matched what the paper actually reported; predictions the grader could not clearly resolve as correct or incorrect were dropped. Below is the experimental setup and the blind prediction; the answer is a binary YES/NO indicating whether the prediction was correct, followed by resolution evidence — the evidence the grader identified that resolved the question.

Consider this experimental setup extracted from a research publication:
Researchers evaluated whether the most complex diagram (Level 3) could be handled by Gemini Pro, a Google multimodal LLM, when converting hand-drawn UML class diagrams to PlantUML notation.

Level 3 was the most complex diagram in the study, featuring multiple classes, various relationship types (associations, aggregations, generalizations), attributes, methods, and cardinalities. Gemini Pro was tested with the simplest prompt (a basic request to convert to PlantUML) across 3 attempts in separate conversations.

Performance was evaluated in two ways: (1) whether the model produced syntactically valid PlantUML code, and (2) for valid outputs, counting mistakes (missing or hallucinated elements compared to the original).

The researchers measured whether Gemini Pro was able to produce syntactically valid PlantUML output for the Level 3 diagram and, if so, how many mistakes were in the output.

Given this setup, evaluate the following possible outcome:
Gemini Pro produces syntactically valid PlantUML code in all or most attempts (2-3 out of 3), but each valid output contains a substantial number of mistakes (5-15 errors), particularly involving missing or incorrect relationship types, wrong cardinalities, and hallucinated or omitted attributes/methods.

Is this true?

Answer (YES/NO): NO